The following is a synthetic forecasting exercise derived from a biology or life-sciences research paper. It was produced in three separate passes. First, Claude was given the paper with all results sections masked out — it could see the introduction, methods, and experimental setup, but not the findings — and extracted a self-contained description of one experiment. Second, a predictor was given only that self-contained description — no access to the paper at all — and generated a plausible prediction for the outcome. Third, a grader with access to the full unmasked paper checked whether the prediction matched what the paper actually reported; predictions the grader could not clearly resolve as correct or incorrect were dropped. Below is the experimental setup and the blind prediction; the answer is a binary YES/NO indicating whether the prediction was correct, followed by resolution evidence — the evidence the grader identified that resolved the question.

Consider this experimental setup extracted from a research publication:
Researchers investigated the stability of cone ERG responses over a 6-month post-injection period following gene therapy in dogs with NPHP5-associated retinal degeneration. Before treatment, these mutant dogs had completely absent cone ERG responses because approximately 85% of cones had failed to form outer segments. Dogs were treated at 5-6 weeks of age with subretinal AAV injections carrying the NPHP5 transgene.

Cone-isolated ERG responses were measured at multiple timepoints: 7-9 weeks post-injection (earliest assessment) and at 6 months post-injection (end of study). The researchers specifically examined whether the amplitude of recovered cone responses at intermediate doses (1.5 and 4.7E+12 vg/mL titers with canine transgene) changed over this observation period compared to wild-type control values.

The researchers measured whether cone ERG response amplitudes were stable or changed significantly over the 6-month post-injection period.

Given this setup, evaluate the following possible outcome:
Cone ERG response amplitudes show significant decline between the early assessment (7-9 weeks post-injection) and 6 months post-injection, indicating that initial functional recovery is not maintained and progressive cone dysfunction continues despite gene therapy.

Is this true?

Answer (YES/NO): NO